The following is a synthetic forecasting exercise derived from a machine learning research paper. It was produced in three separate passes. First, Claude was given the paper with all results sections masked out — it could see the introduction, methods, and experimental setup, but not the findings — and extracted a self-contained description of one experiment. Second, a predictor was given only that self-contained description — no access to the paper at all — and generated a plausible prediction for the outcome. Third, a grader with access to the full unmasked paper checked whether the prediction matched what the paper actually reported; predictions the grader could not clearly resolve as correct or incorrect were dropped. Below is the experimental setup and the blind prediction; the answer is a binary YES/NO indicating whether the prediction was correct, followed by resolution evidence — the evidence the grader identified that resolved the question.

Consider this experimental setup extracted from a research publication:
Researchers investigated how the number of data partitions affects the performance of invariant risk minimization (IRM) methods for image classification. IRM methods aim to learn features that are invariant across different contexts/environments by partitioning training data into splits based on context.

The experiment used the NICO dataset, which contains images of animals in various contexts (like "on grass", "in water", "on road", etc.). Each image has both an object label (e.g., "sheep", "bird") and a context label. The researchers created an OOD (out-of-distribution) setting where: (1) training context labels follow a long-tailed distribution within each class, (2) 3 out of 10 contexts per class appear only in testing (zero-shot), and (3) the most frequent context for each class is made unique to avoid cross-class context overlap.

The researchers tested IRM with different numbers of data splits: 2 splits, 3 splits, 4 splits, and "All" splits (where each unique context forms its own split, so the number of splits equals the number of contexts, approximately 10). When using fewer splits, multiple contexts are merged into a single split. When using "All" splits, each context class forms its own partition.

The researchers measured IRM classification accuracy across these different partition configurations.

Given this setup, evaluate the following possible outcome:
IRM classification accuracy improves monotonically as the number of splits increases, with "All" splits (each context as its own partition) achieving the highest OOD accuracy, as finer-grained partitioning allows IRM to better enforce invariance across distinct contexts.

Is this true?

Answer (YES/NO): NO